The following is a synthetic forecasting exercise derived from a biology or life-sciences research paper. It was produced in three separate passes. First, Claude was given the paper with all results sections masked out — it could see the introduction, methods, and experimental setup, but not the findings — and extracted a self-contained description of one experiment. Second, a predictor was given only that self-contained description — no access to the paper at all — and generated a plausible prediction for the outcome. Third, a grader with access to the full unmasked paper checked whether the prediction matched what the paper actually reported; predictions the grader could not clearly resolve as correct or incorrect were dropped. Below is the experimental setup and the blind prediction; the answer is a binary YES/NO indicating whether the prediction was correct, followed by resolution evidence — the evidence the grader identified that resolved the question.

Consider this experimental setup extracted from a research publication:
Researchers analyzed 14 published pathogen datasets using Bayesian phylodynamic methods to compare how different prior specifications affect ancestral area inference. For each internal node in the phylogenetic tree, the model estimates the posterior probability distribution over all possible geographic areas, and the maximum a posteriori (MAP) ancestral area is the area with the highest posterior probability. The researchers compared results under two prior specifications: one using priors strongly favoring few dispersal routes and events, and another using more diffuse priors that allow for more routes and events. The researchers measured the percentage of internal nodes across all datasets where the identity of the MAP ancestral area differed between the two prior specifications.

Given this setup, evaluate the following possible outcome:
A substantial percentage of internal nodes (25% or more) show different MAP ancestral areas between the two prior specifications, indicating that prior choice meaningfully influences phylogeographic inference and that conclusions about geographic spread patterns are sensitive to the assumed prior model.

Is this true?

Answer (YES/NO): NO